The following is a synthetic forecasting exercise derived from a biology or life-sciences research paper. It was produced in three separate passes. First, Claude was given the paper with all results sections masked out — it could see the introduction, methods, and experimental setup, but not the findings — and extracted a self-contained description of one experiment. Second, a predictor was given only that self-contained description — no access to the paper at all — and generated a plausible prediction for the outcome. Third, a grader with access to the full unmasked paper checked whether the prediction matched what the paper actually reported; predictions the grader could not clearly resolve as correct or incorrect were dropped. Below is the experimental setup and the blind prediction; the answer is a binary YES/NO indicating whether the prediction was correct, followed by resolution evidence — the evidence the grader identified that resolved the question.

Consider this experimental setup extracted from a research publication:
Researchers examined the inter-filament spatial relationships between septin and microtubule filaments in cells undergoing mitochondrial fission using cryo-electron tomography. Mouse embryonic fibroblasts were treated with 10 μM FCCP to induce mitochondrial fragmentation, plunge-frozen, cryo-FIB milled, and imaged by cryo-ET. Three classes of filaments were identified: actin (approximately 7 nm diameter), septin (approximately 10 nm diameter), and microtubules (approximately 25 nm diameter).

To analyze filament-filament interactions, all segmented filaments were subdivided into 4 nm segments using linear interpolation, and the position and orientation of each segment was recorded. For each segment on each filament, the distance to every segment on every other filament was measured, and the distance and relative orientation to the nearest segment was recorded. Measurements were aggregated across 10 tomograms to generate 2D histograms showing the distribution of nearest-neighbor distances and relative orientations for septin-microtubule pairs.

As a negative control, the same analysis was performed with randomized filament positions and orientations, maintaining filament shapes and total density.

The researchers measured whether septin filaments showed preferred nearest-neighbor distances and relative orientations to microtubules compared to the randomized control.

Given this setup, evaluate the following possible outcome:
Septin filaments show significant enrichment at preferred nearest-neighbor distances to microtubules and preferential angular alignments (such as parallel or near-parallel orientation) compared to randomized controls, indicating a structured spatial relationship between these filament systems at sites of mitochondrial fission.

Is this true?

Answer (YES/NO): YES